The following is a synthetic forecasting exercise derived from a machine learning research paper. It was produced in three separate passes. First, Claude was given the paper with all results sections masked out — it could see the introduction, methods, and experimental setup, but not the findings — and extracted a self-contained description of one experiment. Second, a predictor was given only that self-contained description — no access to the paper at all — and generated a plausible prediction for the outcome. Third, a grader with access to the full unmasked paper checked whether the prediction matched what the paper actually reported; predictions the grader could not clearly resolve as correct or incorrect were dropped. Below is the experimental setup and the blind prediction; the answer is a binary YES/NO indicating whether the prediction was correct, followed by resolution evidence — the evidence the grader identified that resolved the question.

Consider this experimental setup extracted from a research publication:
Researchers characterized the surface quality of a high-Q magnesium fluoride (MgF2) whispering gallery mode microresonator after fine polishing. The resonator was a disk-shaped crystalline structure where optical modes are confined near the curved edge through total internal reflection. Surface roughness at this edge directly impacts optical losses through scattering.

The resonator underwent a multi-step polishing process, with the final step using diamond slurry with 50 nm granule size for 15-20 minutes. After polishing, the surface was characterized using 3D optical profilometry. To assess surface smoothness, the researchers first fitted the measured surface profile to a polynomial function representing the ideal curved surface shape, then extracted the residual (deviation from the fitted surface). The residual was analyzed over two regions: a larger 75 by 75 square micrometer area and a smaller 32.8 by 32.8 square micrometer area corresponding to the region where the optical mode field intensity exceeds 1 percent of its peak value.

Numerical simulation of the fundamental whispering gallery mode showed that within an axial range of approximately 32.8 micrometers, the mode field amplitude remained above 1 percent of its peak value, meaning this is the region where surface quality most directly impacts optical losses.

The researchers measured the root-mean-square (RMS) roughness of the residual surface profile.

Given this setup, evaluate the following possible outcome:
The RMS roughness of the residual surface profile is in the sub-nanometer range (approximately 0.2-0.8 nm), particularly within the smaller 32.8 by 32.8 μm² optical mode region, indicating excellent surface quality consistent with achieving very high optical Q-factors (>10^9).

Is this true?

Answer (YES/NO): NO